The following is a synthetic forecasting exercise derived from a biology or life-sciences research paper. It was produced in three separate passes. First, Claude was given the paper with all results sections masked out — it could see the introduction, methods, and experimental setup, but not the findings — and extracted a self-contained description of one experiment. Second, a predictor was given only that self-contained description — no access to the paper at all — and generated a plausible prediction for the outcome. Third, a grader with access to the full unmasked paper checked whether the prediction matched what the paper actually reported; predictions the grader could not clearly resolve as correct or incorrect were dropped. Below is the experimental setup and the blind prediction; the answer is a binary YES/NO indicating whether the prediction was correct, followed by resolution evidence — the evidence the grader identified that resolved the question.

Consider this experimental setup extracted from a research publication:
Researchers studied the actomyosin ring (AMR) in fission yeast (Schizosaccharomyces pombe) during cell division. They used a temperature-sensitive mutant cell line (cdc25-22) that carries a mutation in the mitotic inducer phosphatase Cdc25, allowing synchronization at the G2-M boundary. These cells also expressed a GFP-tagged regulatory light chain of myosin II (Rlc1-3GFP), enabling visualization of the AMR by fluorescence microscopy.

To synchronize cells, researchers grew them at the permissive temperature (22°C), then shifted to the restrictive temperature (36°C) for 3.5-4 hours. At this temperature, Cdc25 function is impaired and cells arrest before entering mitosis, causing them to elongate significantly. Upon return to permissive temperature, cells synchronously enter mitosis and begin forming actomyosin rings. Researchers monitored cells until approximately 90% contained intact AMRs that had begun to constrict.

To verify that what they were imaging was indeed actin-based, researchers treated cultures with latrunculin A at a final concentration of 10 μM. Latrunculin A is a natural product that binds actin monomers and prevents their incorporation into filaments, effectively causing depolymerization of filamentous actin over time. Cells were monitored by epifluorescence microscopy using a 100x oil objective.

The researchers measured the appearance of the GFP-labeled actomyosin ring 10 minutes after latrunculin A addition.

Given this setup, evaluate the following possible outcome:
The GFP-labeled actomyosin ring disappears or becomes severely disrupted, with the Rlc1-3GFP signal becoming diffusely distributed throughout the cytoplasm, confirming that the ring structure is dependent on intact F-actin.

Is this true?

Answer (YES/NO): NO